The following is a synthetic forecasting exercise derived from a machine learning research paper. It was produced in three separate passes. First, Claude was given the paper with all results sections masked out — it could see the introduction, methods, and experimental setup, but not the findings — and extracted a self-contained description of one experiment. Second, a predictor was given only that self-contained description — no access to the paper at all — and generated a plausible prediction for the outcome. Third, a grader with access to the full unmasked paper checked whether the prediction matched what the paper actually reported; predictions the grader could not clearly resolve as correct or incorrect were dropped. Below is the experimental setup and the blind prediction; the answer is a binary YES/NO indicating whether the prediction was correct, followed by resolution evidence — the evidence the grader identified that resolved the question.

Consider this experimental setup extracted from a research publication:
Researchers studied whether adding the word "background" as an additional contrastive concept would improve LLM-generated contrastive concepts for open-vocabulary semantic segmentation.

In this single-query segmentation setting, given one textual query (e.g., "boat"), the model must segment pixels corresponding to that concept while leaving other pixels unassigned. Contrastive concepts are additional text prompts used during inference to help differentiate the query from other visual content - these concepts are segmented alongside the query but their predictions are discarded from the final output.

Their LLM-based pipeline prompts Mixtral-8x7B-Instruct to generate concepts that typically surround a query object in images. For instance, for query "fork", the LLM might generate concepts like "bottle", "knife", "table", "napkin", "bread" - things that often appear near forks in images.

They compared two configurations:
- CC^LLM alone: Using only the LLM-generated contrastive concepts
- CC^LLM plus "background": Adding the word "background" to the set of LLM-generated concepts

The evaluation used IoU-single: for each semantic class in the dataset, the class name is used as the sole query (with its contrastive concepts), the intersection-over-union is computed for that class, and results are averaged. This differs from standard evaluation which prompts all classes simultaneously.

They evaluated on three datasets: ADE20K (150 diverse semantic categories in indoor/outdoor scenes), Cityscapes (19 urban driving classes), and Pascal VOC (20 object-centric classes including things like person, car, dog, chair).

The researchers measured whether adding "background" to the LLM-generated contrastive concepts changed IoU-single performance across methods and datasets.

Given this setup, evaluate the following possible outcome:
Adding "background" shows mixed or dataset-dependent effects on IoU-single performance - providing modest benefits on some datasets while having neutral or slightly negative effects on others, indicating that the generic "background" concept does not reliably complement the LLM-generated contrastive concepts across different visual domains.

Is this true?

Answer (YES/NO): NO